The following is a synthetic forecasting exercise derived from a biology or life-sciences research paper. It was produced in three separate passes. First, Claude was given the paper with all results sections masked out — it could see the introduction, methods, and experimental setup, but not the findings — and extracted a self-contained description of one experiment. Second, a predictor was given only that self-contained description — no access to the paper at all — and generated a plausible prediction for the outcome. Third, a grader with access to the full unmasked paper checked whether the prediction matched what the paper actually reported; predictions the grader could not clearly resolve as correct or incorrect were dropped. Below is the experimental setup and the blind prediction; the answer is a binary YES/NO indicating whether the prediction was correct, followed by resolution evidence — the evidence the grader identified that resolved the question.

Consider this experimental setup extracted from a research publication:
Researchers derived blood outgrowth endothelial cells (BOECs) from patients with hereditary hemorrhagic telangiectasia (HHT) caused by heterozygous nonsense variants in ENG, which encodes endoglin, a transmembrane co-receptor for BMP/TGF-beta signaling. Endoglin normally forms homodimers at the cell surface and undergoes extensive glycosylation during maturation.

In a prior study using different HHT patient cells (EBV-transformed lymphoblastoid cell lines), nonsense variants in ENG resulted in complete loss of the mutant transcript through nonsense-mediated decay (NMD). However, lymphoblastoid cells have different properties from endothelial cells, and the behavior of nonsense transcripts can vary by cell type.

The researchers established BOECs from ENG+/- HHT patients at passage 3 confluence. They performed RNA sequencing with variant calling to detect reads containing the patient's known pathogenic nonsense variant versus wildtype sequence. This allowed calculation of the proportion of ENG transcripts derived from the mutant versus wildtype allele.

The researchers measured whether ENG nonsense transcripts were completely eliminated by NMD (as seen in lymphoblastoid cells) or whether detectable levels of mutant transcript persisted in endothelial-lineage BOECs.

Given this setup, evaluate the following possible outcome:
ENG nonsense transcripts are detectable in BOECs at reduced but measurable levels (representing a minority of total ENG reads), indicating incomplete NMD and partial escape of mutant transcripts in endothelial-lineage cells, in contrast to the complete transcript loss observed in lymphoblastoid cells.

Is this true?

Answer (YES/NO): YES